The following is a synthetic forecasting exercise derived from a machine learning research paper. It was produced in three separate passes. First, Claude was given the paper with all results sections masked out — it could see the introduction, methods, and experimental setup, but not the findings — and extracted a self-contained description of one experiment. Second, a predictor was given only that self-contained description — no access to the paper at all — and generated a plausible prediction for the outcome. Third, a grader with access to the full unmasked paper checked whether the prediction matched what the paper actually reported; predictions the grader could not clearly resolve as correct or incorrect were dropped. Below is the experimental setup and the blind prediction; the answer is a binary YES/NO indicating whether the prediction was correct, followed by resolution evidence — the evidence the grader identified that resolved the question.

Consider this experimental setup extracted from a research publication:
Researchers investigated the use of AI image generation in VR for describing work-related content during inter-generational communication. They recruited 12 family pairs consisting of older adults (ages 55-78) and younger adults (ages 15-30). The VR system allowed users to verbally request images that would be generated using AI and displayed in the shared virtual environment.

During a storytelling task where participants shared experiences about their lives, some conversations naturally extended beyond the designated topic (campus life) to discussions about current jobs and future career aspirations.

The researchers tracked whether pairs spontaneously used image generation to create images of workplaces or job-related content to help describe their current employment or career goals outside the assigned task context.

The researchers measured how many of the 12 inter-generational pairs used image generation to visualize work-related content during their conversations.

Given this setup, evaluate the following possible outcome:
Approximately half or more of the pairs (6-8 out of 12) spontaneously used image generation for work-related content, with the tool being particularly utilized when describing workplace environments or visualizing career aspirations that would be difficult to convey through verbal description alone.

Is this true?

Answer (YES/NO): NO